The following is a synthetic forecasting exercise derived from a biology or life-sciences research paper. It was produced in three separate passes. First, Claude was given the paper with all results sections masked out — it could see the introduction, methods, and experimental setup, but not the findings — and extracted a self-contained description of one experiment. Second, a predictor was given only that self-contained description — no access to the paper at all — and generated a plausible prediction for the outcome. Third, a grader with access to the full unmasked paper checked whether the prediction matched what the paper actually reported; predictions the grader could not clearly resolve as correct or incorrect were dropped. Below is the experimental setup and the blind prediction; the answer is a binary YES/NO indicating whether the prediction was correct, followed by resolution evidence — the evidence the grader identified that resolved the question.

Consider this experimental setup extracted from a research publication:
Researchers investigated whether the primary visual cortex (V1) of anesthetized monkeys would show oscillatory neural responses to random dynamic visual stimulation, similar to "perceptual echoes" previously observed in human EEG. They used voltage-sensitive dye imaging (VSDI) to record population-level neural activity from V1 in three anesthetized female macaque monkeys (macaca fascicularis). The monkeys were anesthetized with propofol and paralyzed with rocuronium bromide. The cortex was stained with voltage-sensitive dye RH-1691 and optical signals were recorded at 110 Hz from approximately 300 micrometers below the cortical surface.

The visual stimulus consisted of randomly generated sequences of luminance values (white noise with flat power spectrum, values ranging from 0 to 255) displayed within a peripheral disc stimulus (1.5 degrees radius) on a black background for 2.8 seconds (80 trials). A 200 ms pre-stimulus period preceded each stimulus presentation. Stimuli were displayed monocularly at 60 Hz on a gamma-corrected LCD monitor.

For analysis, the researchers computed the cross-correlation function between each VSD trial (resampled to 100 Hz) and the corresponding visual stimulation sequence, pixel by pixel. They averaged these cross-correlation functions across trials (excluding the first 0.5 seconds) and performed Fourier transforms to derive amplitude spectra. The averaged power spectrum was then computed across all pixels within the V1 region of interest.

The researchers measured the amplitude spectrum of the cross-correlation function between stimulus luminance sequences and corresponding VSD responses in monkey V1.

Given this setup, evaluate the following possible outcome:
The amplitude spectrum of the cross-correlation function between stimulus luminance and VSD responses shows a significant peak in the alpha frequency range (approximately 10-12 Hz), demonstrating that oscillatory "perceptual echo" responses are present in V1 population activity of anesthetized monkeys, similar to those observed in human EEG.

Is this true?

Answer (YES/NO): YES